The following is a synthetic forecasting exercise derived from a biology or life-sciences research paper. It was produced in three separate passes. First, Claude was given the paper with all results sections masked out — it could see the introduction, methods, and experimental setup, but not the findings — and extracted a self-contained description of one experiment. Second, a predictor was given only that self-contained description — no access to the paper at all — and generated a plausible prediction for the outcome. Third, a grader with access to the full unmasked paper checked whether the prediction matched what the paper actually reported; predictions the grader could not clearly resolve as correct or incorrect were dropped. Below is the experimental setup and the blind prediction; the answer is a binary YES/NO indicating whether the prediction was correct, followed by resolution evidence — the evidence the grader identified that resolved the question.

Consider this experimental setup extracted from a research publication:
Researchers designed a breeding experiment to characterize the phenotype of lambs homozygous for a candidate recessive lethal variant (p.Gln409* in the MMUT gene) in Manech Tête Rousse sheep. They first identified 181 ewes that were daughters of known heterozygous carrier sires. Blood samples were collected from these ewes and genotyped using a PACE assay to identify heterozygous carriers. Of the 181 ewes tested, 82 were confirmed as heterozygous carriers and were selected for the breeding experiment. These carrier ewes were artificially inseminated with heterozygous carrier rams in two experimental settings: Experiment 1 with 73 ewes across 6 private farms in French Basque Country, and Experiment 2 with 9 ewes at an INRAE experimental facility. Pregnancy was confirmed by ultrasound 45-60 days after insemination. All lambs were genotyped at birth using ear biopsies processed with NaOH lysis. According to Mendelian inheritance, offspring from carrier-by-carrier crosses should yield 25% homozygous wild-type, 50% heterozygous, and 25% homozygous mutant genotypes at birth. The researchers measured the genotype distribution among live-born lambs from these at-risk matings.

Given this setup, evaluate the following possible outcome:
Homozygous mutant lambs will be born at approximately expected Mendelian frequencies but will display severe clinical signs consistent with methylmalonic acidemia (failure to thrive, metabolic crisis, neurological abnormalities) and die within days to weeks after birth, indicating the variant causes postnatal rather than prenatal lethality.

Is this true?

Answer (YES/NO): NO